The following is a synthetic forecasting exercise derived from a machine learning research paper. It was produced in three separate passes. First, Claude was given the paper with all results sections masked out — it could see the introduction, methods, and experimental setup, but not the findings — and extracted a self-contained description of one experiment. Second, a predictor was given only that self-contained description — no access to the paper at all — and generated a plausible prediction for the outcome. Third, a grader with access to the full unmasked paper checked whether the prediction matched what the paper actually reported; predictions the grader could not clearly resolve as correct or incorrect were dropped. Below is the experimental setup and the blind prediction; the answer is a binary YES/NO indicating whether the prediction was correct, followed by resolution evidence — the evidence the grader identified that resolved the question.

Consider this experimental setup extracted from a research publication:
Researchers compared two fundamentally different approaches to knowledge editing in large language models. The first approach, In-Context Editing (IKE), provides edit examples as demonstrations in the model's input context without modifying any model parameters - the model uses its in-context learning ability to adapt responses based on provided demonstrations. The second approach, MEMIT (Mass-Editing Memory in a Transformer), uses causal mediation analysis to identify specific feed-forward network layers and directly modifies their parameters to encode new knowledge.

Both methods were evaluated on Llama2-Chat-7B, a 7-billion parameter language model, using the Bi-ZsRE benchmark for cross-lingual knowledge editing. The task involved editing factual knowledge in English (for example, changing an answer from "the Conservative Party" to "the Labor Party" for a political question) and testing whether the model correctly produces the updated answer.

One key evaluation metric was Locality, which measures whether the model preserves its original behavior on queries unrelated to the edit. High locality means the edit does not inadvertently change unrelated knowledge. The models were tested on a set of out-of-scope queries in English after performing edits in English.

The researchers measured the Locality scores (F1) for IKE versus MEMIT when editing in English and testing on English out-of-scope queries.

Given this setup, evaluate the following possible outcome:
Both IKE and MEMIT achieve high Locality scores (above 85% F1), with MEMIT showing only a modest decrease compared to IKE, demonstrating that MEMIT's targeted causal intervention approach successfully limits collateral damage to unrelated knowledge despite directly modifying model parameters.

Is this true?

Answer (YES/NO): NO